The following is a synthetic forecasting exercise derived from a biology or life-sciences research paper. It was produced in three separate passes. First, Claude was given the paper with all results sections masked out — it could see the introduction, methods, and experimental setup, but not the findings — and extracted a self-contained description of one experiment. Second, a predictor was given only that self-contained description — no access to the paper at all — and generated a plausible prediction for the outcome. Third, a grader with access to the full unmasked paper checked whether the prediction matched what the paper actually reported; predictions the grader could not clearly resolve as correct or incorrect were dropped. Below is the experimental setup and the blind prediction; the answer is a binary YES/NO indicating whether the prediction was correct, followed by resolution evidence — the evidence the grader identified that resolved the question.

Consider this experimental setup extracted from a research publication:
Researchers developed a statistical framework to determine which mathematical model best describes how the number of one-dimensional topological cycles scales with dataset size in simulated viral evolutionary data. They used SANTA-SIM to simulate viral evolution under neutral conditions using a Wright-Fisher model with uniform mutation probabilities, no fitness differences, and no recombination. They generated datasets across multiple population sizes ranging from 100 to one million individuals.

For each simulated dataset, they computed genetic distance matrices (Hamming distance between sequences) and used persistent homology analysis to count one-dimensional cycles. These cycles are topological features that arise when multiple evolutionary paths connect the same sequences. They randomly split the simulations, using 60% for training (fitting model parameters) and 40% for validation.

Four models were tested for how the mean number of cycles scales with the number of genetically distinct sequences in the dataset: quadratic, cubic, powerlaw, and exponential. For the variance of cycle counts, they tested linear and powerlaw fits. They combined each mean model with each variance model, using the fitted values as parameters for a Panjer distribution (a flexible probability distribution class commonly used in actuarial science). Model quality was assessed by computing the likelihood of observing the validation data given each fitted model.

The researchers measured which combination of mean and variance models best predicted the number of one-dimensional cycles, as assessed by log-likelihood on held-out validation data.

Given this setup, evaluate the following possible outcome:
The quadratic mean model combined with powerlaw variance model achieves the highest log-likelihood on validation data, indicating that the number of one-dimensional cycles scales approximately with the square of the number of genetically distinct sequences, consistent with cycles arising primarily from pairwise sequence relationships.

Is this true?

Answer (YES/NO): NO